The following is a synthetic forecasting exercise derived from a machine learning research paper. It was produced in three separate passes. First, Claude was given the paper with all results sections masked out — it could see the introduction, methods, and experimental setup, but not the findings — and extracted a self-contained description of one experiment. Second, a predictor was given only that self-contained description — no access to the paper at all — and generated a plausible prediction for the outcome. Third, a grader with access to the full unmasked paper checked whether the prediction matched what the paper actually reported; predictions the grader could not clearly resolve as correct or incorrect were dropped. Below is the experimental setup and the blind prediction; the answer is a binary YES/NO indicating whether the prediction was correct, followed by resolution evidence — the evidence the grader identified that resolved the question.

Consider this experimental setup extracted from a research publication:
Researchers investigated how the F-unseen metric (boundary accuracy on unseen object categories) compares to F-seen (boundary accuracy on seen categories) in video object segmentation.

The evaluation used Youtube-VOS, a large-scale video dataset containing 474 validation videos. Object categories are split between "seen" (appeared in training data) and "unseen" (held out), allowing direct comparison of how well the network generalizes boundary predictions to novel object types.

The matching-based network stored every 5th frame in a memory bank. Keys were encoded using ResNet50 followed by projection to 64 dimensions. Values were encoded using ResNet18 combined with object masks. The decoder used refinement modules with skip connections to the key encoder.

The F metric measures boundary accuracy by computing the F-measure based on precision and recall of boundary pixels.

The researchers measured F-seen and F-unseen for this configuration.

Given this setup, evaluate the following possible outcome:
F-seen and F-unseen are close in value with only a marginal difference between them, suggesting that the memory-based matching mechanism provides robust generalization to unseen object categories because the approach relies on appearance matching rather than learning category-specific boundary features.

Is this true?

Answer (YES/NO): YES